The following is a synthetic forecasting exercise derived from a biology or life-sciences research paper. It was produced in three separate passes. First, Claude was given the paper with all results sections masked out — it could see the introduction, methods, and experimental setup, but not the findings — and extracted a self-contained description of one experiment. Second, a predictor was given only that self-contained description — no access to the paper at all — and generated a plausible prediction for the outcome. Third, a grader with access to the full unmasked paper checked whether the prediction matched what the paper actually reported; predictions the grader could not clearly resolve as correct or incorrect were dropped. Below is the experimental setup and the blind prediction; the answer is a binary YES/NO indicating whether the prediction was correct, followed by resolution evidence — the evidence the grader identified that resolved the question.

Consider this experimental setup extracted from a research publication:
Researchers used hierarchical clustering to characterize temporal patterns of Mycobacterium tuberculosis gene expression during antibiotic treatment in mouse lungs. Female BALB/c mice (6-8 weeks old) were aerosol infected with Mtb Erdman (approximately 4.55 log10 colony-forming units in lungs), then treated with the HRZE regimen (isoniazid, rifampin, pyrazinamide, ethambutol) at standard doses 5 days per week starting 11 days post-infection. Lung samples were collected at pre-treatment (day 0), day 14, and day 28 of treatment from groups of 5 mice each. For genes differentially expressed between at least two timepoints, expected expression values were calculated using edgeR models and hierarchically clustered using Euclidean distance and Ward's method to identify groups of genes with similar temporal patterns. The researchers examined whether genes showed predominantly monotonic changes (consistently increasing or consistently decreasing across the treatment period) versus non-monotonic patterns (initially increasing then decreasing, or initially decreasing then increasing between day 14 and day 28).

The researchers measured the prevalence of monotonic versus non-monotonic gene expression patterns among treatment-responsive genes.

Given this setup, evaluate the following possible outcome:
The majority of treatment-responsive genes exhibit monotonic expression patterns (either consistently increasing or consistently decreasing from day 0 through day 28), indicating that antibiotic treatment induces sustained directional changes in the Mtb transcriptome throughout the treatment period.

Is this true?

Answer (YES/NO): YES